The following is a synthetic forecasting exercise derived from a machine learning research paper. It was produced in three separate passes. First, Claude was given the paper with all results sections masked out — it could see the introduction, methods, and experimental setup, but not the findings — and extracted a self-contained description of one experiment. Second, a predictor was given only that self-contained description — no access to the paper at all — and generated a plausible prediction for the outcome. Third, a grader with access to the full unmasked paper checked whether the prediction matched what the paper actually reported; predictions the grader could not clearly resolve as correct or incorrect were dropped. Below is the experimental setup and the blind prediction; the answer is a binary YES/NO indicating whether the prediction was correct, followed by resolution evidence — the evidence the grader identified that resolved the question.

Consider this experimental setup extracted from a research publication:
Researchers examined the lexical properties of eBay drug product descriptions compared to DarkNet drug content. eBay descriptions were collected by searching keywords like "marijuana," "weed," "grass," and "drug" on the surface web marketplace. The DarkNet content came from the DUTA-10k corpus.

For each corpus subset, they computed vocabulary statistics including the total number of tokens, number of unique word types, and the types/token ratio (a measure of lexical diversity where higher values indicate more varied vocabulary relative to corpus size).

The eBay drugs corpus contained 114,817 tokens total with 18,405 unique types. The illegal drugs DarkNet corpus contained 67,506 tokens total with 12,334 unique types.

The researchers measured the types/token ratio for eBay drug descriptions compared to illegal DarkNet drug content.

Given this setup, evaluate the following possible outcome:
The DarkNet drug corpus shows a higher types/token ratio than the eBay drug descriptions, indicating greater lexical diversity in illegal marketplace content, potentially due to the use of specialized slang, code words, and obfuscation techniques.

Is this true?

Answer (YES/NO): NO